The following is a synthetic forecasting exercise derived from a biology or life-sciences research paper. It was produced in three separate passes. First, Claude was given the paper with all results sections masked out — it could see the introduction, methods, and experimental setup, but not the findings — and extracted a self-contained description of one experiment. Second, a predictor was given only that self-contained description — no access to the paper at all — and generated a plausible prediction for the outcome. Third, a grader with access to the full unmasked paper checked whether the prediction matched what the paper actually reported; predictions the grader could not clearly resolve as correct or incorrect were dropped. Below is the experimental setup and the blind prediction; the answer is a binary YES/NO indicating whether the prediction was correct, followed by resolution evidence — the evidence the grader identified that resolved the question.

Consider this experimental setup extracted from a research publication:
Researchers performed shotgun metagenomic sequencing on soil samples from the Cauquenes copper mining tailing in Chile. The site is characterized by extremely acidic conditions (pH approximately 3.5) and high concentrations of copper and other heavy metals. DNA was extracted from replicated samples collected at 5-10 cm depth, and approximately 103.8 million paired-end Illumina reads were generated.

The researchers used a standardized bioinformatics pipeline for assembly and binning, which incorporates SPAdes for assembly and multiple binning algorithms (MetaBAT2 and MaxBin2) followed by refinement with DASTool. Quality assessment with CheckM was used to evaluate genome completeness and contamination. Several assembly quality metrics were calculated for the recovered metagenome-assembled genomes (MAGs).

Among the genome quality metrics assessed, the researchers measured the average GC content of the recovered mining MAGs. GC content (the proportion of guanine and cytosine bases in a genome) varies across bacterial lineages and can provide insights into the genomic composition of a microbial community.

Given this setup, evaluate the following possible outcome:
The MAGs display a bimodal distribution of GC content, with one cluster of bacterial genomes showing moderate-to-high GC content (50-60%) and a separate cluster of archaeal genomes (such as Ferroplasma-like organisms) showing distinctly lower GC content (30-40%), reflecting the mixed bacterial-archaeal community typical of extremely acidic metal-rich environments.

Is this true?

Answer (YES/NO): NO